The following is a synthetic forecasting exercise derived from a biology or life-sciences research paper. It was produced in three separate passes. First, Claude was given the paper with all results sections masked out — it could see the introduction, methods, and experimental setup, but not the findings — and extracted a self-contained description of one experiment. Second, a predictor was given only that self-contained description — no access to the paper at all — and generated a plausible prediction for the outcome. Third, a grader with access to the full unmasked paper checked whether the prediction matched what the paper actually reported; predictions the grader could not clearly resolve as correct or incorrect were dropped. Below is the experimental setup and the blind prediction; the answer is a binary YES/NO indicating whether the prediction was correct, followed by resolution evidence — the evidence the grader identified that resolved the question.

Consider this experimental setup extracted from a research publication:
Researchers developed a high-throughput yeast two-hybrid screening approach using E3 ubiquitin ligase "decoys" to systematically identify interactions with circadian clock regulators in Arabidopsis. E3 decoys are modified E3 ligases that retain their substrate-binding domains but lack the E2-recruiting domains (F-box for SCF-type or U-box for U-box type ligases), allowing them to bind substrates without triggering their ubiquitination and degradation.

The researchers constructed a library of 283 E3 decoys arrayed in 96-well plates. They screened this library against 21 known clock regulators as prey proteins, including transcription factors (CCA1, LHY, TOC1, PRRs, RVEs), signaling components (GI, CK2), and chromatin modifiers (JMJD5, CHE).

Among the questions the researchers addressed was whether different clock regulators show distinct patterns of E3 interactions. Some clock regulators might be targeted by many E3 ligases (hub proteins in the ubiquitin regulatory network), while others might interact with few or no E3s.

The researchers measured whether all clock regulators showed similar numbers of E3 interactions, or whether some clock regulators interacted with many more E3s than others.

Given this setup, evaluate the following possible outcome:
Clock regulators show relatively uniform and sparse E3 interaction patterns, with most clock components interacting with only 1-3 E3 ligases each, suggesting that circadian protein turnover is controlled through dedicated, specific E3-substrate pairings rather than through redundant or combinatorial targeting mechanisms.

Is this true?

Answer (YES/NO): NO